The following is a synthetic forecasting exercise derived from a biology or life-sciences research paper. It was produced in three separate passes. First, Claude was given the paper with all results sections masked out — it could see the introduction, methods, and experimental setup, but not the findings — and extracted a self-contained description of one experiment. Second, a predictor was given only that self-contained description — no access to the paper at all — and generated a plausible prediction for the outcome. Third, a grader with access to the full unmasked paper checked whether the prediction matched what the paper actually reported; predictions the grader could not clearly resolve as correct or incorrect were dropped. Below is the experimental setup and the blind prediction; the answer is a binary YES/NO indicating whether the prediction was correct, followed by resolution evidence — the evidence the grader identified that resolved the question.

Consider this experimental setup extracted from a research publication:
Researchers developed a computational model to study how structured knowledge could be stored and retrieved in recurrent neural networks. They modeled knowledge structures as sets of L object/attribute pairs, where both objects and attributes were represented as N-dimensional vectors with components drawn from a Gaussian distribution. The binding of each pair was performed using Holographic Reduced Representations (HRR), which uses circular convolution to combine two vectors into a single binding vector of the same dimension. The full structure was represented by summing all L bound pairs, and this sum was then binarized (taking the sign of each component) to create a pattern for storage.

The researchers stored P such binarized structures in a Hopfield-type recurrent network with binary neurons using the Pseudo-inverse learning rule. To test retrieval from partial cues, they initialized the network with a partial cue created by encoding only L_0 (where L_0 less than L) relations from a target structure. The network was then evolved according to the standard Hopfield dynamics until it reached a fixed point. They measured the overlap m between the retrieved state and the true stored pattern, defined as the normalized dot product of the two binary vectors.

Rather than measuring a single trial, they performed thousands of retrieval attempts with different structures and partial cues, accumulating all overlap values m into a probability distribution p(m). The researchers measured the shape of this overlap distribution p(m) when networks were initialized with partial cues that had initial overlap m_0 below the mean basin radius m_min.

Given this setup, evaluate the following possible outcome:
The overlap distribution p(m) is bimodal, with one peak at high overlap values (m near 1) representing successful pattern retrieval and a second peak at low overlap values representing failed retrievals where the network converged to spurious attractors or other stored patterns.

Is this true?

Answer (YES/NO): NO